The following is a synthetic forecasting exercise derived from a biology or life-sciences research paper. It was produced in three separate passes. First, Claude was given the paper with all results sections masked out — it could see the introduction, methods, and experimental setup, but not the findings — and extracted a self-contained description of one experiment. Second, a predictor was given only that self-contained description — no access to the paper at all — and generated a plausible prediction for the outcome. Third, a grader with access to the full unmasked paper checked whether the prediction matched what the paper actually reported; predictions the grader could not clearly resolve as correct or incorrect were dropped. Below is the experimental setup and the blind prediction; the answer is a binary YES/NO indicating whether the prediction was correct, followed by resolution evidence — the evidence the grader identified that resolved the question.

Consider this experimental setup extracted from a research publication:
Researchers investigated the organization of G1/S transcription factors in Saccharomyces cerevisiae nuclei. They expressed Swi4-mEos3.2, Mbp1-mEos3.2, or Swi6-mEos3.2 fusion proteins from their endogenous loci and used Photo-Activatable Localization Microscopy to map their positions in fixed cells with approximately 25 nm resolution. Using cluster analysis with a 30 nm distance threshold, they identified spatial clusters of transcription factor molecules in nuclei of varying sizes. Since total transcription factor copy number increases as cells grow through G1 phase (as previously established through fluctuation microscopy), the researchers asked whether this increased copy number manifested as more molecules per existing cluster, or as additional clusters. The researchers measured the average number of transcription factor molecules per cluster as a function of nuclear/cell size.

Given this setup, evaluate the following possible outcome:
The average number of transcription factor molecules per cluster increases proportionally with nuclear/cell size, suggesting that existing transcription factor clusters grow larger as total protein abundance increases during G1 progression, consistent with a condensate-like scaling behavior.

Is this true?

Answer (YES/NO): NO